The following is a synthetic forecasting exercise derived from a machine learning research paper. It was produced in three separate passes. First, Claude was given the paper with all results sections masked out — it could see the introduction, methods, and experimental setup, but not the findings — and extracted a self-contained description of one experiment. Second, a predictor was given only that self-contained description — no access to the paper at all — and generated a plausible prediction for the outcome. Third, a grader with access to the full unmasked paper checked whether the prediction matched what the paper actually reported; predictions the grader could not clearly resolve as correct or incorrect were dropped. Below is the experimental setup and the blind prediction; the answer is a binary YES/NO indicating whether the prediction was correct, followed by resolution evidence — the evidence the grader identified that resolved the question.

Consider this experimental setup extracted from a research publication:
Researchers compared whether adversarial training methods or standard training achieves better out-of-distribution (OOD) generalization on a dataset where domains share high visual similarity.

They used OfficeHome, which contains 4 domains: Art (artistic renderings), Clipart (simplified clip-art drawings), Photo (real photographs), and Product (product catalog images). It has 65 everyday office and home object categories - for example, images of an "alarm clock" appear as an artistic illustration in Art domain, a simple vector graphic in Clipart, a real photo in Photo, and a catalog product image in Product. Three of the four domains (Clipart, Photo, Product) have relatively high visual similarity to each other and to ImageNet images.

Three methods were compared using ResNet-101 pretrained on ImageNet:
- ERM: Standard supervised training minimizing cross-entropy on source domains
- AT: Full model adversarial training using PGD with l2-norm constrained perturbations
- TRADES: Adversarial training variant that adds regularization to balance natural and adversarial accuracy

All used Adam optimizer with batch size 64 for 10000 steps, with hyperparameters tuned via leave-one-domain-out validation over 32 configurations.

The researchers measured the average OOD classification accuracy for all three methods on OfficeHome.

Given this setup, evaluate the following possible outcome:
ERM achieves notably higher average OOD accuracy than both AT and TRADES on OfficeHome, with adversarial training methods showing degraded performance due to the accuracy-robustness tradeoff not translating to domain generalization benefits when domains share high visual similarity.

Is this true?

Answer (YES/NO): NO